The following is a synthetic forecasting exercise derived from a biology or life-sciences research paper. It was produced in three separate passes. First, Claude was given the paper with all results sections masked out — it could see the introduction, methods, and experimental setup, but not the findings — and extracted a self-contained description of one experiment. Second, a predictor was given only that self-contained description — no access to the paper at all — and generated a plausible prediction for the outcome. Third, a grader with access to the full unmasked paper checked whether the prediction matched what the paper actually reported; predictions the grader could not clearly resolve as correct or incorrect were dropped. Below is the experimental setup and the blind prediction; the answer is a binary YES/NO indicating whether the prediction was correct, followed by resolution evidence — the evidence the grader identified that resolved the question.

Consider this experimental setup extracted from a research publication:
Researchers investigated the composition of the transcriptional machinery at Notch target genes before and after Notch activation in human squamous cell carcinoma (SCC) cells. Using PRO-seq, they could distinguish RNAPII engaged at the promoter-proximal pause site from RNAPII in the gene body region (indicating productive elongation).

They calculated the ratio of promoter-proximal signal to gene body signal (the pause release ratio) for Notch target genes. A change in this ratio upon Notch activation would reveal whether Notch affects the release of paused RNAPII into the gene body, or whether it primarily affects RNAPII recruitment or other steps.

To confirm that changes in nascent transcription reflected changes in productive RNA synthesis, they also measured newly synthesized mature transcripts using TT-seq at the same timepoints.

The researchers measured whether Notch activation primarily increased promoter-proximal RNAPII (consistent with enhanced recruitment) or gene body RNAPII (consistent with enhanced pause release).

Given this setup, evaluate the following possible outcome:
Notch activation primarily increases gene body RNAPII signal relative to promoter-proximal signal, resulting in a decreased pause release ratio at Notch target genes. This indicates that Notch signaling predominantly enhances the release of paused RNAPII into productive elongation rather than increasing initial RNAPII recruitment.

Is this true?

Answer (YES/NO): YES